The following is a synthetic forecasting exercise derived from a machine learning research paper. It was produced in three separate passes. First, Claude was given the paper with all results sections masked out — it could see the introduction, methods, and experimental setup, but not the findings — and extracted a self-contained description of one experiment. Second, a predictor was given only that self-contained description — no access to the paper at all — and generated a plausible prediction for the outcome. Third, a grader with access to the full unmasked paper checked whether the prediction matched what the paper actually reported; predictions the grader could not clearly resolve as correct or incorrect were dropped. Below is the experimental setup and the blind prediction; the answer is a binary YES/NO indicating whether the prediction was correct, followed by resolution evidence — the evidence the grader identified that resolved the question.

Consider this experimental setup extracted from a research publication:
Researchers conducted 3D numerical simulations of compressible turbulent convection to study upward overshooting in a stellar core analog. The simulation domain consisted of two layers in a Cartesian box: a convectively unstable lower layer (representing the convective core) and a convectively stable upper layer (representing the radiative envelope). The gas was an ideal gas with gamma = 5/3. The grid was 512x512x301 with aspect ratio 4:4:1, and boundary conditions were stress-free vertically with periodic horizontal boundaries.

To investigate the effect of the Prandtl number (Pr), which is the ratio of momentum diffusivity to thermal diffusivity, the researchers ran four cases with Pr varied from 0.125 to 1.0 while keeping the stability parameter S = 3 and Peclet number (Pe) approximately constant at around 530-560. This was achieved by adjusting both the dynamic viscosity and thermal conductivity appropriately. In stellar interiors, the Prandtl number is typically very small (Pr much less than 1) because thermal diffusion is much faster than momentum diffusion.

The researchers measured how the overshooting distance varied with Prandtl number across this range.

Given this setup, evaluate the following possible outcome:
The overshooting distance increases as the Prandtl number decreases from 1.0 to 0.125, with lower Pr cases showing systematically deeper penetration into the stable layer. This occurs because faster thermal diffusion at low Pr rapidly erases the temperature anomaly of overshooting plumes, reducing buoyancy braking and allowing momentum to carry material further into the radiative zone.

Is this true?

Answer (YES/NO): NO